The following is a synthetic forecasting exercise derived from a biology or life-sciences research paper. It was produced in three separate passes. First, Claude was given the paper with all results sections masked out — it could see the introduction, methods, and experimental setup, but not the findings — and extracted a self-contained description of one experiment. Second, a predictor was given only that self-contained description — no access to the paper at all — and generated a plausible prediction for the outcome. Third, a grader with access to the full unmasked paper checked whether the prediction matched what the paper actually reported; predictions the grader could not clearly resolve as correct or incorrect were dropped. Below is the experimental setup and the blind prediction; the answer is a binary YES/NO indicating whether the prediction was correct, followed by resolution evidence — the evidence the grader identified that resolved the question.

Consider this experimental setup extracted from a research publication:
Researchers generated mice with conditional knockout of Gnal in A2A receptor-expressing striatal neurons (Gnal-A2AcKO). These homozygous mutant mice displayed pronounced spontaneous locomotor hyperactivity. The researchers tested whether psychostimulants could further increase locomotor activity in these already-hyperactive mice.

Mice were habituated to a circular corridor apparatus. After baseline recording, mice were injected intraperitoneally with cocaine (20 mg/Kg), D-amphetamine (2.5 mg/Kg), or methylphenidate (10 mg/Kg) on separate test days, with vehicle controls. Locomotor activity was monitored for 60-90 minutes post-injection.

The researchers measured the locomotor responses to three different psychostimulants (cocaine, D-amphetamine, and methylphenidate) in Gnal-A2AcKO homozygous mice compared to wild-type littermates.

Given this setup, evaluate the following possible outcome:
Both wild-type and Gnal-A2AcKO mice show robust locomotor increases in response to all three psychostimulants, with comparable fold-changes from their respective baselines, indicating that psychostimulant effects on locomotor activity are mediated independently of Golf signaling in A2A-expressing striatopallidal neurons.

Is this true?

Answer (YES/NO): NO